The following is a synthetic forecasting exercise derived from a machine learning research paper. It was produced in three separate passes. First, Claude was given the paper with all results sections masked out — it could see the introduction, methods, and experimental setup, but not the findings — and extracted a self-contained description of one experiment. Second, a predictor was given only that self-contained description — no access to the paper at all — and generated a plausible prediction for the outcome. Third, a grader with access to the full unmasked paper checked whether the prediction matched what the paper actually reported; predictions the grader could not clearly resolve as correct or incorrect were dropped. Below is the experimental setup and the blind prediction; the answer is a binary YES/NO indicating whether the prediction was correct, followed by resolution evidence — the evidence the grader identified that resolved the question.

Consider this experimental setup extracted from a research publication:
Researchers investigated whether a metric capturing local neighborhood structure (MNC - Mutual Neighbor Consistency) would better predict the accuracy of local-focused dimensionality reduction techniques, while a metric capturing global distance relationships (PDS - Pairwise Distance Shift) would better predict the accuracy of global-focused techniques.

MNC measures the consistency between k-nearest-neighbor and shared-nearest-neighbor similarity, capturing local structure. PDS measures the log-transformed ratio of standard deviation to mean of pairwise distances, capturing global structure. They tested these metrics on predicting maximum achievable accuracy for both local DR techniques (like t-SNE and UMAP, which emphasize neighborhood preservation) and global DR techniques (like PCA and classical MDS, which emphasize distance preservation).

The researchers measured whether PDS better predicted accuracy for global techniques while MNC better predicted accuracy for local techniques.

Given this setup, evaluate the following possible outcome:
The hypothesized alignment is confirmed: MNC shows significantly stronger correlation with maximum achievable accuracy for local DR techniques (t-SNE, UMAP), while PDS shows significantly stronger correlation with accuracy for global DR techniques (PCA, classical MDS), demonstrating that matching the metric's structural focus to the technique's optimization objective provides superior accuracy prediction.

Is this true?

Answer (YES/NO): YES